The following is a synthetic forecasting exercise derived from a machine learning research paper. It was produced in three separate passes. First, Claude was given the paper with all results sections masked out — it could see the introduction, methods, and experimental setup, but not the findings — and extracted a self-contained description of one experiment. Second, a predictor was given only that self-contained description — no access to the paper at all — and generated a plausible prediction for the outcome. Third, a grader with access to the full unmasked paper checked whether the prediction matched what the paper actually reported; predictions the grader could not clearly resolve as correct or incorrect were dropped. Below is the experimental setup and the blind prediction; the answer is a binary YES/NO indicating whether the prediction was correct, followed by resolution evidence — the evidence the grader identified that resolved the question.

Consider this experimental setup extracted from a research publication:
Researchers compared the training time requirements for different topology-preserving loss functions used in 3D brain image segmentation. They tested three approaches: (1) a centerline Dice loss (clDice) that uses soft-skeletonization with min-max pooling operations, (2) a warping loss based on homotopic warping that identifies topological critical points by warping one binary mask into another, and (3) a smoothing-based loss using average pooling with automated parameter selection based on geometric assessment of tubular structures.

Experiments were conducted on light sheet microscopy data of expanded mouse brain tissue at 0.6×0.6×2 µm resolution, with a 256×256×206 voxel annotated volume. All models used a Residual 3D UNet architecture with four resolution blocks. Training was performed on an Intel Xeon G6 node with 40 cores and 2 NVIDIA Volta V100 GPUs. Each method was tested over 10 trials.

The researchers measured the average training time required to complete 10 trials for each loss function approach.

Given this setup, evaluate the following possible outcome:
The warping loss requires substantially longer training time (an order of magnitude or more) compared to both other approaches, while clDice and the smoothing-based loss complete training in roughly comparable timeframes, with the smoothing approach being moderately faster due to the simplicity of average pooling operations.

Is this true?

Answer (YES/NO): NO